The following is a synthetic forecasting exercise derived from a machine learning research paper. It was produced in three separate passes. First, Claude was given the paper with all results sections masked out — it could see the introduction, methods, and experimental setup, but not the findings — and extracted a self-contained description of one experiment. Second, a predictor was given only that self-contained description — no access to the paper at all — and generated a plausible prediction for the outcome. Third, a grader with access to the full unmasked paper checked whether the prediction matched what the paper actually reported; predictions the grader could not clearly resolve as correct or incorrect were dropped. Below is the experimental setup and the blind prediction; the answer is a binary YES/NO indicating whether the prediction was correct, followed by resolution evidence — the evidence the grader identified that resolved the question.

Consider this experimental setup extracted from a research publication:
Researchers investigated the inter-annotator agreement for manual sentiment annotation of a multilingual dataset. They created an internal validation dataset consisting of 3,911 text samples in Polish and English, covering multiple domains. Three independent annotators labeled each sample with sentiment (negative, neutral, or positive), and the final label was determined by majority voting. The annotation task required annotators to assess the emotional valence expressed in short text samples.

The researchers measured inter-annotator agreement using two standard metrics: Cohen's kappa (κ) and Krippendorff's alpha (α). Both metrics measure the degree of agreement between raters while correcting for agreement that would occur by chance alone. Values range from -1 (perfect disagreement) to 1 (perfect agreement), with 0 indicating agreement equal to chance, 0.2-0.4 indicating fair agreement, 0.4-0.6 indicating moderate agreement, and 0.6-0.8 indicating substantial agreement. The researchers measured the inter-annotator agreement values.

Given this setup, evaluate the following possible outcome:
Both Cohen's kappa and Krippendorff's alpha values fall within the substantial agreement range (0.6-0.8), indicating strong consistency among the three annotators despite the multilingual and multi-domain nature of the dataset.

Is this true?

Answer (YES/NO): YES